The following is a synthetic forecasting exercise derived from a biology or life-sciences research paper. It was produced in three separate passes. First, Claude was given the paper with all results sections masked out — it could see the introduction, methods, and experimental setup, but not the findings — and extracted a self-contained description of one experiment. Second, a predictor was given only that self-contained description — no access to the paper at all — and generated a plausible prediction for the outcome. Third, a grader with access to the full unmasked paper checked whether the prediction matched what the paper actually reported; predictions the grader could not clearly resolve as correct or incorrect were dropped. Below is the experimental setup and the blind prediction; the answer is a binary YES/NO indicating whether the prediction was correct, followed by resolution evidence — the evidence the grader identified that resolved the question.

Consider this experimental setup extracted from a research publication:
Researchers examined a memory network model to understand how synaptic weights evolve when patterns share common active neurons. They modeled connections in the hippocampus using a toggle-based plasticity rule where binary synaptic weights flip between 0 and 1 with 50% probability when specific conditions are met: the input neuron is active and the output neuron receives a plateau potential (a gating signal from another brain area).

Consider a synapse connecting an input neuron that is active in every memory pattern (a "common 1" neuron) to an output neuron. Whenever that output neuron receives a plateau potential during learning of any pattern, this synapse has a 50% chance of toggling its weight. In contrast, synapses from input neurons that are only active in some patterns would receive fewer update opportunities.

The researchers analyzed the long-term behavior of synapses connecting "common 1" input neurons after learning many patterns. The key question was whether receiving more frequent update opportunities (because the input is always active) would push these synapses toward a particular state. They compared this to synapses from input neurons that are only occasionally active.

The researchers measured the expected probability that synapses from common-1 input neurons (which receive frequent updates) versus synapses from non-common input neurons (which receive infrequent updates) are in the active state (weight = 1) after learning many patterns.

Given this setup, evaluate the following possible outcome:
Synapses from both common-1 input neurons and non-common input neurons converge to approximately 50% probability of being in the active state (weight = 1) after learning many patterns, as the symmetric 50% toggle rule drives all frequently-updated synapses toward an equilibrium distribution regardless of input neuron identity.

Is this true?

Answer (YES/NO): NO